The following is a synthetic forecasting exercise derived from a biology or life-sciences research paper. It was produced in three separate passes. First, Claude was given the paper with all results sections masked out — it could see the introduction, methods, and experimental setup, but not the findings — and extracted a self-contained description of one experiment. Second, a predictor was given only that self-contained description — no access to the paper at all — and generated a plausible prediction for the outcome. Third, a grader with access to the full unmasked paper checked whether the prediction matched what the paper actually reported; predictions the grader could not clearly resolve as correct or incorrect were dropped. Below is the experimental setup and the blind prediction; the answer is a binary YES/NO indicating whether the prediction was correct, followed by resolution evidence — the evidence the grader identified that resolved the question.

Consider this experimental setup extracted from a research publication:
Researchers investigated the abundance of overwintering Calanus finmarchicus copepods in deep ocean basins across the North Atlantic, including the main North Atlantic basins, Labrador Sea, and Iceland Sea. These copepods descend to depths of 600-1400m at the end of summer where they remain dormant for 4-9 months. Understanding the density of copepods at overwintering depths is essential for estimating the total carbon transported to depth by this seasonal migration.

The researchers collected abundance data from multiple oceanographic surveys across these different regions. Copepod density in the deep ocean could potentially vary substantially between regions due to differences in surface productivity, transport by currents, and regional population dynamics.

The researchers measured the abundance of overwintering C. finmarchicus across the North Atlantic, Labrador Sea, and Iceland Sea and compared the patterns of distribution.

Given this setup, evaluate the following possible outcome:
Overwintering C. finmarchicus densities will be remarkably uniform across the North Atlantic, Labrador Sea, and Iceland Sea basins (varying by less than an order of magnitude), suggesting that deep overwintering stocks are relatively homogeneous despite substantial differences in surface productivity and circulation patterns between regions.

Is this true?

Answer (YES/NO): NO